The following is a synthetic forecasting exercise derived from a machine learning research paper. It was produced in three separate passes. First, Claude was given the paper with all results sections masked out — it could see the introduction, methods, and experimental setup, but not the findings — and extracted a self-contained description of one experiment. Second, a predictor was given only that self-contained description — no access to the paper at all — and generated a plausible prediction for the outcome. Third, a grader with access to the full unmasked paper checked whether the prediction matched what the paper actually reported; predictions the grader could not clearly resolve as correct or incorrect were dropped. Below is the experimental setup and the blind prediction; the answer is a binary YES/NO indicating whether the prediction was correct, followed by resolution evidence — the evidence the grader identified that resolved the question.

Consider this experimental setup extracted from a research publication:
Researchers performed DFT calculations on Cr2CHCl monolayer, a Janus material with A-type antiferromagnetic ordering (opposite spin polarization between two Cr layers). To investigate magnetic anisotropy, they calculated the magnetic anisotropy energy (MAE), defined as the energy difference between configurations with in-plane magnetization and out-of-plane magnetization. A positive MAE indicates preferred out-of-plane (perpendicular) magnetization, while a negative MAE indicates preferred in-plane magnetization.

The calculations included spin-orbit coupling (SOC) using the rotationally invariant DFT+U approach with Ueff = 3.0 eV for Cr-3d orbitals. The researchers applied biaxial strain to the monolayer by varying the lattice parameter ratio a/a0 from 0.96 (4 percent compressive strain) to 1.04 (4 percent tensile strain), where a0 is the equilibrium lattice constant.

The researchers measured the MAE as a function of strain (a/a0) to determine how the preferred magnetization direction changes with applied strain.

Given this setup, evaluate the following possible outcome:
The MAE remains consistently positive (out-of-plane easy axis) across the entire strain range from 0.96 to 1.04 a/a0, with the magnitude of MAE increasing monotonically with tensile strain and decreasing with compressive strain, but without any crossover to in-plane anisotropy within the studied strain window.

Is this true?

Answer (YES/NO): NO